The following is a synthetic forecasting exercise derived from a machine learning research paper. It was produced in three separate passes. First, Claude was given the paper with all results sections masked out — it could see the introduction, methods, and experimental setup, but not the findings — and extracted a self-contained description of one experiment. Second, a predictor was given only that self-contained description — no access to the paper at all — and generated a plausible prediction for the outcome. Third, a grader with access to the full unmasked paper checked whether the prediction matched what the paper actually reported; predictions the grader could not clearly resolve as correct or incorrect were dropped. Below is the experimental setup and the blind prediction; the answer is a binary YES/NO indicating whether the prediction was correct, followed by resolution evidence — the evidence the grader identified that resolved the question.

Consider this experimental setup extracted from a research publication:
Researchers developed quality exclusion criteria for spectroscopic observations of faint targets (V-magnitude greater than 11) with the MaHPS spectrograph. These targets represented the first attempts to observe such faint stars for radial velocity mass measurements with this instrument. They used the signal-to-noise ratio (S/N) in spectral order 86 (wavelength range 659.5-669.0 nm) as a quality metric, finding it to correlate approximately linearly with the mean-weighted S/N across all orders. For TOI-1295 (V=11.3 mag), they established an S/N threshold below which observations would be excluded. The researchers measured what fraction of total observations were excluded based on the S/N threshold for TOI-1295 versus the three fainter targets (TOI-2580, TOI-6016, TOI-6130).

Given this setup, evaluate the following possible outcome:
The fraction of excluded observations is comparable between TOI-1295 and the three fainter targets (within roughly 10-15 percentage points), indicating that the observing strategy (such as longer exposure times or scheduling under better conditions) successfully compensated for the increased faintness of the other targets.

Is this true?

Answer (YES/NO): NO